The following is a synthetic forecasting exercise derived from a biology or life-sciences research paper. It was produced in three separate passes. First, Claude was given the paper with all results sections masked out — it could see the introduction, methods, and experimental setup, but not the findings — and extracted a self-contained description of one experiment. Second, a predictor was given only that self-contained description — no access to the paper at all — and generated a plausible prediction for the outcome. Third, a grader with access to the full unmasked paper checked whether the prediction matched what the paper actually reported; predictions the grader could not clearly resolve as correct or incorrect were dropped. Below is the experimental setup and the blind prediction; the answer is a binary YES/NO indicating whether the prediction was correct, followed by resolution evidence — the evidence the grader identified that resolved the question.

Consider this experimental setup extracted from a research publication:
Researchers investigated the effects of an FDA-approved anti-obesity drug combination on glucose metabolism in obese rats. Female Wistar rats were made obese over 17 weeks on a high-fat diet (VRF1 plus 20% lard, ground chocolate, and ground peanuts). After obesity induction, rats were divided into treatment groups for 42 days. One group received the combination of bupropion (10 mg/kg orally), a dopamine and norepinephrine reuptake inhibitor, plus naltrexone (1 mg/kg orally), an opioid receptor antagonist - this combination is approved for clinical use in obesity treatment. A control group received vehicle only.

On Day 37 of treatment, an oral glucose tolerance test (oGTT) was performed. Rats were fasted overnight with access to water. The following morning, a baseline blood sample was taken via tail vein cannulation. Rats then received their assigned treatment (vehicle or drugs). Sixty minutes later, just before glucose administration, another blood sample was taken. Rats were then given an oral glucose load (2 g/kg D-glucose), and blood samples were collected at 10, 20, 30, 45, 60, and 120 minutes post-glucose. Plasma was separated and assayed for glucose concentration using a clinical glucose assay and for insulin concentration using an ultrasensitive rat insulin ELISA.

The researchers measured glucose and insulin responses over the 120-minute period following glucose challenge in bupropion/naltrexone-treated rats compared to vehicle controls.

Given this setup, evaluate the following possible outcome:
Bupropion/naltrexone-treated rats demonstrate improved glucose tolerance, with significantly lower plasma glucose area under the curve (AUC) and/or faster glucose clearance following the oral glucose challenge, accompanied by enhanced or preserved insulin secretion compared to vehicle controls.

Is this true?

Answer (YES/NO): NO